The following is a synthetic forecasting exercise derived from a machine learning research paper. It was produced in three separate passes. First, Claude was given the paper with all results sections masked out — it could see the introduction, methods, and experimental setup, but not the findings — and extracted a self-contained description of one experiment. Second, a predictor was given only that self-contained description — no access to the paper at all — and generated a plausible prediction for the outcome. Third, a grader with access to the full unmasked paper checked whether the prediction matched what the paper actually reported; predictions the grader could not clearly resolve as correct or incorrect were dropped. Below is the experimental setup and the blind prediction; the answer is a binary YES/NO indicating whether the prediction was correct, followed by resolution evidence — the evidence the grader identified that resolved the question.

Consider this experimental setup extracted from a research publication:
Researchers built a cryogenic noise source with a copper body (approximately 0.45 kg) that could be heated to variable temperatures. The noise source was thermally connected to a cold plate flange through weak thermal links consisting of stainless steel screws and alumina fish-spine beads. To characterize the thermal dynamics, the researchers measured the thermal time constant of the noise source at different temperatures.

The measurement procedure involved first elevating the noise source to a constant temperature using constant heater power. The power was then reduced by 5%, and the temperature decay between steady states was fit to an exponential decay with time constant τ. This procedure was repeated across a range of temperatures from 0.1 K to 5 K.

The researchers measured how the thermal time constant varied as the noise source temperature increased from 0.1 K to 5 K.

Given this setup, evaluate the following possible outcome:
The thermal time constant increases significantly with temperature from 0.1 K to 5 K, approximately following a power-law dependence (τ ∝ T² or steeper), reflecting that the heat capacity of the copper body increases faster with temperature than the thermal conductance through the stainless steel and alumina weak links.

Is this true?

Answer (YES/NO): NO